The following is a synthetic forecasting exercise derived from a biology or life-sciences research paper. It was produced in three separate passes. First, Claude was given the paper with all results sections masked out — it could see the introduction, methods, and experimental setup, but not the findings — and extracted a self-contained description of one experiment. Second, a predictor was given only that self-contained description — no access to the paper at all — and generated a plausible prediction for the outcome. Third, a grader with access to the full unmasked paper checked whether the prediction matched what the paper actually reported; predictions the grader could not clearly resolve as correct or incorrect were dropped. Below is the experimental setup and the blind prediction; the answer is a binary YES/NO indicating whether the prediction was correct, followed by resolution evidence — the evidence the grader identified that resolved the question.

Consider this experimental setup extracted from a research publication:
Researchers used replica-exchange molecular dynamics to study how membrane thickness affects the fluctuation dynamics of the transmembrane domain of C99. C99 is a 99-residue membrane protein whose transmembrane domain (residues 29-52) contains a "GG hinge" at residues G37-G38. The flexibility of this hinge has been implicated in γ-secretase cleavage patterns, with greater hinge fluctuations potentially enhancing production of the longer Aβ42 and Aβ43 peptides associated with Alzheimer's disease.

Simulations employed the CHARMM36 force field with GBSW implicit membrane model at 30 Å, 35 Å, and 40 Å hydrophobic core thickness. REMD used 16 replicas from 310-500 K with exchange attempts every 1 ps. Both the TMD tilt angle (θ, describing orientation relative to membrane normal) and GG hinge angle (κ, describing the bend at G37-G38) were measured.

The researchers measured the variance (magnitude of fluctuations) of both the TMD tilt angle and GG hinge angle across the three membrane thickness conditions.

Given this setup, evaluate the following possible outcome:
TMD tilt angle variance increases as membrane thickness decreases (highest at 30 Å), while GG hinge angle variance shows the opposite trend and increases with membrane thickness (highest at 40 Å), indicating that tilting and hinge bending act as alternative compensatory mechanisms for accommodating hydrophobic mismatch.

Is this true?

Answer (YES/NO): NO